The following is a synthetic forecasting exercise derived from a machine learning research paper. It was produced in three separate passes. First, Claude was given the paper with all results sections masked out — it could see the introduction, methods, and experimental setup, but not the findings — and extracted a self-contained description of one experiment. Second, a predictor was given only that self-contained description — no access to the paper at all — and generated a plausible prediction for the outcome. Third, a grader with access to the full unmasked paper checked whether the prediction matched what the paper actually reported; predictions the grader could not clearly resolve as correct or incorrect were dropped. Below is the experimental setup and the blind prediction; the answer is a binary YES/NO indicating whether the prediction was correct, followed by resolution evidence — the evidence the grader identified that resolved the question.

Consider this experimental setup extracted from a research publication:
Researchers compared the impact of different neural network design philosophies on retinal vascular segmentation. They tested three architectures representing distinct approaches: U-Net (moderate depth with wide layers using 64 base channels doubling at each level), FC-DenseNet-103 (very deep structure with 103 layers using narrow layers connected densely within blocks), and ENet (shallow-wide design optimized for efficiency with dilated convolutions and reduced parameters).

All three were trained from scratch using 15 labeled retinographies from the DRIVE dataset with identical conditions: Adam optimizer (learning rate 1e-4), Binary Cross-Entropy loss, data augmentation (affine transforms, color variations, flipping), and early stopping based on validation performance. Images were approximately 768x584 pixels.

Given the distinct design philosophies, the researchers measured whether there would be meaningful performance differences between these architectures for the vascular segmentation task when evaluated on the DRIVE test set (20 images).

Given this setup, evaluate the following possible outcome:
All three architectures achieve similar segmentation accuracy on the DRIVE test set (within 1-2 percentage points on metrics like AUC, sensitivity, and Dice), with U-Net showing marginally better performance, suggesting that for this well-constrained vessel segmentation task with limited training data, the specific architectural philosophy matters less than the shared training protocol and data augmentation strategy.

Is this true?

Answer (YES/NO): NO